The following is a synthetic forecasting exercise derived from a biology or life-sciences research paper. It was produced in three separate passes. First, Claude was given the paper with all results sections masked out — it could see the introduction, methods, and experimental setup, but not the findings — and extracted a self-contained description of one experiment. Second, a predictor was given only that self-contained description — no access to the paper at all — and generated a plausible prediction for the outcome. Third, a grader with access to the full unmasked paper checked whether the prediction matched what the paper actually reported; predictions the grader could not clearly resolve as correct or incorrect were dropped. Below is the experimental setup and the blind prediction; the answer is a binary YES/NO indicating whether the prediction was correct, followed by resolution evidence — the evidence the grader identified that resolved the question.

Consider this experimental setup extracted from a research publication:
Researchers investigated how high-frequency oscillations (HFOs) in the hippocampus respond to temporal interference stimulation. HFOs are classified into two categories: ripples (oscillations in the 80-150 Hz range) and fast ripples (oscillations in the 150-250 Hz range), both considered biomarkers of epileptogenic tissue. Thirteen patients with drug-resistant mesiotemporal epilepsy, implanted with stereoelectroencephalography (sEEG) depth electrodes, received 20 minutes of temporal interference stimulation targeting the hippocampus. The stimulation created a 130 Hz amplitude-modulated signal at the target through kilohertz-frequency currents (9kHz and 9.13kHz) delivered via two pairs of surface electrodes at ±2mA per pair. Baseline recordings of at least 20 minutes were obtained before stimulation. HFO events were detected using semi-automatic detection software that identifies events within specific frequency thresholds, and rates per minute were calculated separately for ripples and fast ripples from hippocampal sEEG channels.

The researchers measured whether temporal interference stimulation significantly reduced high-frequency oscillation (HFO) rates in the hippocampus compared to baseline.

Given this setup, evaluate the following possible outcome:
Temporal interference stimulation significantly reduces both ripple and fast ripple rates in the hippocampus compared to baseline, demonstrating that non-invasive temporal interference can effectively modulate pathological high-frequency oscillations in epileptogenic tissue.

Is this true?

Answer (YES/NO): YES